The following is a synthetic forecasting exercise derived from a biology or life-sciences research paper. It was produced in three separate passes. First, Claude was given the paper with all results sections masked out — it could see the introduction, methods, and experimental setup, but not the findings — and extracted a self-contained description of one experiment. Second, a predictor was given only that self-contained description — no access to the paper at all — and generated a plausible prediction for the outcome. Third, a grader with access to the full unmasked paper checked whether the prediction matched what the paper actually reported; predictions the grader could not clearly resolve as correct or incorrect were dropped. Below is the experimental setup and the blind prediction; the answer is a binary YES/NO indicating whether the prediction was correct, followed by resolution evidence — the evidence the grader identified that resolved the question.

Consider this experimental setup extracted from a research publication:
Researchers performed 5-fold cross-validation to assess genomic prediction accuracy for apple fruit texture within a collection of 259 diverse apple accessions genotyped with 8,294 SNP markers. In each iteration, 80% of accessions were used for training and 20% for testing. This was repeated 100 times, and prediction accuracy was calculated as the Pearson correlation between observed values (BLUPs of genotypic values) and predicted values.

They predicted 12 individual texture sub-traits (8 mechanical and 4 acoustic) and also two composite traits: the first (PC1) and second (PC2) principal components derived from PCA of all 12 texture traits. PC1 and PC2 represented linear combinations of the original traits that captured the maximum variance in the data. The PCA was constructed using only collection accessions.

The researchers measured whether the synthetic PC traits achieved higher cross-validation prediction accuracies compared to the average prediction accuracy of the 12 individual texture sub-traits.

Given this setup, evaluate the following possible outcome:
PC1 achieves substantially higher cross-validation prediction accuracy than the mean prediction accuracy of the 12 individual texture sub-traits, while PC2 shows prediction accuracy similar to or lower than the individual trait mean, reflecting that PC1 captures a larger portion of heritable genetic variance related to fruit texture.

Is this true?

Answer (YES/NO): NO